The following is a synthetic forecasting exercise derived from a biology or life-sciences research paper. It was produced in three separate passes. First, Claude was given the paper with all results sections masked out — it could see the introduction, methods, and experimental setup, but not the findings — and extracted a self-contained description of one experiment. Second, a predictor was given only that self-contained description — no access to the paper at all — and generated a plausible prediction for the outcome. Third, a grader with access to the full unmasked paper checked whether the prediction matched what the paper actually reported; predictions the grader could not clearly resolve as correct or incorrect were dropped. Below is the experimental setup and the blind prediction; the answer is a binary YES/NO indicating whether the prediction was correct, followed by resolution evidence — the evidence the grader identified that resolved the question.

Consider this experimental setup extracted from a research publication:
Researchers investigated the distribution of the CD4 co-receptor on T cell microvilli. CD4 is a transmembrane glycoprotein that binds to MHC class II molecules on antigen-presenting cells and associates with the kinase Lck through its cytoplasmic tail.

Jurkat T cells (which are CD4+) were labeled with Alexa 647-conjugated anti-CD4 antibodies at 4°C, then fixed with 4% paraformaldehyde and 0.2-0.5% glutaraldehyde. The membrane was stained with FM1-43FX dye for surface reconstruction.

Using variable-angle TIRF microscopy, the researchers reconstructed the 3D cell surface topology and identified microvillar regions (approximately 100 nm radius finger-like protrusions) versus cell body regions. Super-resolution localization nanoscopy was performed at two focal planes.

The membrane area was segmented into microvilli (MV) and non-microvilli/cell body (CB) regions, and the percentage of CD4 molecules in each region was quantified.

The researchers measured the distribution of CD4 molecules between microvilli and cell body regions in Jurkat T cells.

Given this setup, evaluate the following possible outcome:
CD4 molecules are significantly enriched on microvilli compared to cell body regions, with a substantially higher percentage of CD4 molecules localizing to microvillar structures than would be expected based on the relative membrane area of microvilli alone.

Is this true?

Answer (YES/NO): YES